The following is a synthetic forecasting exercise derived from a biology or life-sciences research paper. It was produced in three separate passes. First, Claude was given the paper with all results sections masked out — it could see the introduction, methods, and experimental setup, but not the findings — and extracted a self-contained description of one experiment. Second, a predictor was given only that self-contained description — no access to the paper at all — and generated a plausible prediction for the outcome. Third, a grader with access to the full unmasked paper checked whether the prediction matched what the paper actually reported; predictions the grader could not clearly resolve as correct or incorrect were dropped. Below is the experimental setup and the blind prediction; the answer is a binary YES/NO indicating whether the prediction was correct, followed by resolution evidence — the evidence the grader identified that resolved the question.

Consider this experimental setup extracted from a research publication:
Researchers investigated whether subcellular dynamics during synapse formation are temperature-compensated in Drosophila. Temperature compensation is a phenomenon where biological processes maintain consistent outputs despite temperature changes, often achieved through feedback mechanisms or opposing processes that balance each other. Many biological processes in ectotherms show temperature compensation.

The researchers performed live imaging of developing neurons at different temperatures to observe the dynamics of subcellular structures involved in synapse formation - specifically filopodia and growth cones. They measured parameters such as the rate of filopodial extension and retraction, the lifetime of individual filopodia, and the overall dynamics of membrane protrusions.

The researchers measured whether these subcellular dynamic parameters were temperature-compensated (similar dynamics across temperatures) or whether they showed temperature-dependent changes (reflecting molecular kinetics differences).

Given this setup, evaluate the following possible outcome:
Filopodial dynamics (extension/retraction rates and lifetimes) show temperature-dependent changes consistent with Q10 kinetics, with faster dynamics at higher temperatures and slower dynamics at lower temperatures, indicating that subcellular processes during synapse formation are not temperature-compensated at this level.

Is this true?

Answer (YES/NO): YES